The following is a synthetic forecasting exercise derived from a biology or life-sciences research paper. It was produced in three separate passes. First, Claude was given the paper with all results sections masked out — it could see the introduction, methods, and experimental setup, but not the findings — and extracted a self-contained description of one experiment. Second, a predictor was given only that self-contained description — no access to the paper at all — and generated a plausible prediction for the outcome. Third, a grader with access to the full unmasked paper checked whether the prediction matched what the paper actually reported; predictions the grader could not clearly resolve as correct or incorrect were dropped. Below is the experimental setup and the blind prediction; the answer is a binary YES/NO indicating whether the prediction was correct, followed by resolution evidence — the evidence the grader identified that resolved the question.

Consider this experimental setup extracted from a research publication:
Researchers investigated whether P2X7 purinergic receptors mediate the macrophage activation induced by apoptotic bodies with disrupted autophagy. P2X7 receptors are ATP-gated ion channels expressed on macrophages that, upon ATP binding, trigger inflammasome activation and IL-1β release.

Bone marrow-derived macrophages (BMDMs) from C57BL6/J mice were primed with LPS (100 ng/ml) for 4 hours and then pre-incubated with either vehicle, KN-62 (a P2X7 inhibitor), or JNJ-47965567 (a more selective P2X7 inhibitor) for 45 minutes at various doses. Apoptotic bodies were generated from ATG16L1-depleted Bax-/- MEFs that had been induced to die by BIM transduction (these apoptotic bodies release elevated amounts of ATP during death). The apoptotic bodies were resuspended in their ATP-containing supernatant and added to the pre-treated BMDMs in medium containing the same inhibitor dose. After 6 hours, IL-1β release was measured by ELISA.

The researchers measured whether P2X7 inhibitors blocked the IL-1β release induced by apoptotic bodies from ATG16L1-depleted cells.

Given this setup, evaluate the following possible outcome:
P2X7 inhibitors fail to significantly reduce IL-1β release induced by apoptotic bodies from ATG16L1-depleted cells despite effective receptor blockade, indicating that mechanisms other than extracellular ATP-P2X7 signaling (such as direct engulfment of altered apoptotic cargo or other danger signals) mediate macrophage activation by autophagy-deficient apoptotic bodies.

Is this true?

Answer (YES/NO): NO